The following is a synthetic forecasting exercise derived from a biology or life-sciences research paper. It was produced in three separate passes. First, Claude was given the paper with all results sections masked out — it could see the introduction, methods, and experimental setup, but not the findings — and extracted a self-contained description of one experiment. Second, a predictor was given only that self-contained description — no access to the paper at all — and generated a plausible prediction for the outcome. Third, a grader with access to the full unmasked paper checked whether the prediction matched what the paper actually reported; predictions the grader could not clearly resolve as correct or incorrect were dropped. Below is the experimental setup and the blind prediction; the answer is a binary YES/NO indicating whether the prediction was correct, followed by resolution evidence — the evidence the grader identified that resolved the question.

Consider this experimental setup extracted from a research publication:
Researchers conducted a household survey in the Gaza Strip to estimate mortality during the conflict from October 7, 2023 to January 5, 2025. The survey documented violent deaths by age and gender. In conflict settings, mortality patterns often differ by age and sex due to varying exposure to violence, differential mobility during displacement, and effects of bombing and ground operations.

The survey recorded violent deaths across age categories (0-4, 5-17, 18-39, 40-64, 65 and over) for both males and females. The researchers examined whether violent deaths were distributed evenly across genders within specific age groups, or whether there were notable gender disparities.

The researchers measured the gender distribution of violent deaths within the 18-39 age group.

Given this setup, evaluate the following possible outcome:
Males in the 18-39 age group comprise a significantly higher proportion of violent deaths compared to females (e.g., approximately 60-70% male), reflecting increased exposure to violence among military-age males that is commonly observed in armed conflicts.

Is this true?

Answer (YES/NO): YES